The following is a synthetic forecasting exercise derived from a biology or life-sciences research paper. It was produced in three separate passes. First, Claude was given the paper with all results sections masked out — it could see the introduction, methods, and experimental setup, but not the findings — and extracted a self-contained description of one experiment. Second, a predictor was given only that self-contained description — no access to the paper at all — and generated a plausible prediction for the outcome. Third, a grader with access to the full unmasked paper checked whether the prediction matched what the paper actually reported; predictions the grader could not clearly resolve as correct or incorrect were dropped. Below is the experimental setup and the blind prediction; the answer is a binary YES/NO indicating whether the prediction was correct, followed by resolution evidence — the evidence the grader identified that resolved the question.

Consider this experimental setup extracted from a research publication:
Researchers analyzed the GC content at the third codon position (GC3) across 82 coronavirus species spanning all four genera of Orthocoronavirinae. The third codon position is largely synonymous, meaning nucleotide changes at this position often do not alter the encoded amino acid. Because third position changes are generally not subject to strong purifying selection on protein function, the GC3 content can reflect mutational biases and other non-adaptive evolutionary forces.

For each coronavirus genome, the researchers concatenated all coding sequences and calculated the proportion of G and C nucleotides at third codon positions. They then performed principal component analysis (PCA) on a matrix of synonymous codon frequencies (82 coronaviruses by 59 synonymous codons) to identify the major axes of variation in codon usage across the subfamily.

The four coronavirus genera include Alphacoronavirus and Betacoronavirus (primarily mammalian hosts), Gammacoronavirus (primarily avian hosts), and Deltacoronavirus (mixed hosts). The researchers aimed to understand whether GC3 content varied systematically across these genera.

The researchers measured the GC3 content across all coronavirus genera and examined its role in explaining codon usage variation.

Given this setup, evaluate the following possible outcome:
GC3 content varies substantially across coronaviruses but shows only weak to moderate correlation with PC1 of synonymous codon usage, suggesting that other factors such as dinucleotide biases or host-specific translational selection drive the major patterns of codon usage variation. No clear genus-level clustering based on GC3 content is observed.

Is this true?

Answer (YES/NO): NO